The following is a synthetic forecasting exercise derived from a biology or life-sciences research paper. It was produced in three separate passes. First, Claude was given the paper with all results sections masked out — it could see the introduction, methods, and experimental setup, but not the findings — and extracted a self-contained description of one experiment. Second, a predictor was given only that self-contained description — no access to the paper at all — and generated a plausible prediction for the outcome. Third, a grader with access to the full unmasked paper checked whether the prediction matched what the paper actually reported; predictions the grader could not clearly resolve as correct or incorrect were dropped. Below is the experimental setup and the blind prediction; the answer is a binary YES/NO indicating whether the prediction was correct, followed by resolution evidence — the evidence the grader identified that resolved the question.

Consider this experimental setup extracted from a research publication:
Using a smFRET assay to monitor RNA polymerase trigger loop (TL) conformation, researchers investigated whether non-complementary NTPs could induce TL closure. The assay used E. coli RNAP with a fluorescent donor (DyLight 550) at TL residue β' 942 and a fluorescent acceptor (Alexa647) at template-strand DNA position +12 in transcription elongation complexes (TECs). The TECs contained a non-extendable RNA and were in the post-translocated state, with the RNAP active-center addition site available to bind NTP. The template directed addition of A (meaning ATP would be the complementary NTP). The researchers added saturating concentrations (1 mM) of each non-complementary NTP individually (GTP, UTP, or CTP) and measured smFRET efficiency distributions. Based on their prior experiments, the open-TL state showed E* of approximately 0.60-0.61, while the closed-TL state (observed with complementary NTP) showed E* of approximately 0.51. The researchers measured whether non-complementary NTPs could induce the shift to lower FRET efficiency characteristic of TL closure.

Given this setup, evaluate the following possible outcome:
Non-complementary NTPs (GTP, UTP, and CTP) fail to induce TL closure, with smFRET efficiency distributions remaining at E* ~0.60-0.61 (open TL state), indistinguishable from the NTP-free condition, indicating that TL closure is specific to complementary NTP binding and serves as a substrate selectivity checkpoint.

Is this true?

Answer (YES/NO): YES